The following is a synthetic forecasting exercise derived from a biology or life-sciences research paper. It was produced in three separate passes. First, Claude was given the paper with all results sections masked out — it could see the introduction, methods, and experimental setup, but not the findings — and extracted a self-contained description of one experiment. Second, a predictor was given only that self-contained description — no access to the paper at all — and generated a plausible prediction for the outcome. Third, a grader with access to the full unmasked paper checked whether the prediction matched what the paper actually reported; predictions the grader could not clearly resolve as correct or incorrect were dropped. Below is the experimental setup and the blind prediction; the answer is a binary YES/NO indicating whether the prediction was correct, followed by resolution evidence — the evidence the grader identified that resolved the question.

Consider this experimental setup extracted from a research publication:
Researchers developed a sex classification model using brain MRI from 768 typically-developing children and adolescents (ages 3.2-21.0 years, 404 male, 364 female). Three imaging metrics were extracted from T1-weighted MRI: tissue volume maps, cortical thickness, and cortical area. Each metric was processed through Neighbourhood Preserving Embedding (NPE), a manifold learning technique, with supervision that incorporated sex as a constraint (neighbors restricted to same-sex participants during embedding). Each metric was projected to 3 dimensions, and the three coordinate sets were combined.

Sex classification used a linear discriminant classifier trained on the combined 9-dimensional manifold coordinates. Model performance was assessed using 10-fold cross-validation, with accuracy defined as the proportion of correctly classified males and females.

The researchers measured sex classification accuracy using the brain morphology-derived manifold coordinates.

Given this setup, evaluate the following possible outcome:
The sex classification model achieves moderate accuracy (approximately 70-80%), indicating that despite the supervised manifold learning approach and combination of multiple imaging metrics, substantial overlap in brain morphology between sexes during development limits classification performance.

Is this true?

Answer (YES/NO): NO